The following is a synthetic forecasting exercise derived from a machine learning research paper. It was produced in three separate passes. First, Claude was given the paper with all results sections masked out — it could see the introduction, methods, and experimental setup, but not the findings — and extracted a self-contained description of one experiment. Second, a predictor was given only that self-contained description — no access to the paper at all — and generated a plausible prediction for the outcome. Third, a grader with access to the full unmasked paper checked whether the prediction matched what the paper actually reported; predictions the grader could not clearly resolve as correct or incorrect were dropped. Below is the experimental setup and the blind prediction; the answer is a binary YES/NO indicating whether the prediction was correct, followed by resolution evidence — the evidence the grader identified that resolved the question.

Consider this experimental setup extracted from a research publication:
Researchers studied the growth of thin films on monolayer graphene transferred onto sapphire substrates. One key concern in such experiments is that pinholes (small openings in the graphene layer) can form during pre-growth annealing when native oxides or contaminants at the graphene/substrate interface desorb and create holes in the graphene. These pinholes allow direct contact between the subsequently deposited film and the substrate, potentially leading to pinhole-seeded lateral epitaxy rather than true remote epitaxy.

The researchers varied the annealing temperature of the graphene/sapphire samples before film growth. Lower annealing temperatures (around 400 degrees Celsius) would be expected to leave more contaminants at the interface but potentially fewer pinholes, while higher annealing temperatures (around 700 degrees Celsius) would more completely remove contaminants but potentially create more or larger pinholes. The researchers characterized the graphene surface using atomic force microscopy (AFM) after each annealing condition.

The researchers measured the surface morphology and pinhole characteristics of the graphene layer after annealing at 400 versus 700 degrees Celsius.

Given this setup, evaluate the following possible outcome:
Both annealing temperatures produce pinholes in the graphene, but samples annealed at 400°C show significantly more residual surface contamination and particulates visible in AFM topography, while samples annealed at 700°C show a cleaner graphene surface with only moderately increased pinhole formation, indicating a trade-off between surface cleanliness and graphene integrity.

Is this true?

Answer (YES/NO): NO